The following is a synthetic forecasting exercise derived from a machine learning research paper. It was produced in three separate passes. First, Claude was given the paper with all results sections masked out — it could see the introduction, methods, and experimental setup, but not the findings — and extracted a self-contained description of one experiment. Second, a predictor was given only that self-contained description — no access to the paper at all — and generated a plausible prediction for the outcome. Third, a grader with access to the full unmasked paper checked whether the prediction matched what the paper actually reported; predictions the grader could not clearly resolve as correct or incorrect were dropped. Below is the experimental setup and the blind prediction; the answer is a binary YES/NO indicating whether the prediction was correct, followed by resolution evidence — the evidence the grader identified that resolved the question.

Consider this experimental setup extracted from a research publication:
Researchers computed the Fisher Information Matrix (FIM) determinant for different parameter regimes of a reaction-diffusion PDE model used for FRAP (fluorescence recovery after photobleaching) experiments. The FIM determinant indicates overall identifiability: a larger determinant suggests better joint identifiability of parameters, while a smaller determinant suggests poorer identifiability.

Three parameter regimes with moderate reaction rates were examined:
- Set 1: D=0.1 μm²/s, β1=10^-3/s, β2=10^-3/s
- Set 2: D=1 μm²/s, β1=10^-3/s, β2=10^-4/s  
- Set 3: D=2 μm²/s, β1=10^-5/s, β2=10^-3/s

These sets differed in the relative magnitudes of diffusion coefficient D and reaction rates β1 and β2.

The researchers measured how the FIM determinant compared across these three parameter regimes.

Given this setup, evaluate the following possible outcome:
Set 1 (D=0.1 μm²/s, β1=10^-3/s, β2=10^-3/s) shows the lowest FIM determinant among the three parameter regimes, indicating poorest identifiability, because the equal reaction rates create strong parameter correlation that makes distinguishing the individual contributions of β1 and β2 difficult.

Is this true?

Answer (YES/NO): YES